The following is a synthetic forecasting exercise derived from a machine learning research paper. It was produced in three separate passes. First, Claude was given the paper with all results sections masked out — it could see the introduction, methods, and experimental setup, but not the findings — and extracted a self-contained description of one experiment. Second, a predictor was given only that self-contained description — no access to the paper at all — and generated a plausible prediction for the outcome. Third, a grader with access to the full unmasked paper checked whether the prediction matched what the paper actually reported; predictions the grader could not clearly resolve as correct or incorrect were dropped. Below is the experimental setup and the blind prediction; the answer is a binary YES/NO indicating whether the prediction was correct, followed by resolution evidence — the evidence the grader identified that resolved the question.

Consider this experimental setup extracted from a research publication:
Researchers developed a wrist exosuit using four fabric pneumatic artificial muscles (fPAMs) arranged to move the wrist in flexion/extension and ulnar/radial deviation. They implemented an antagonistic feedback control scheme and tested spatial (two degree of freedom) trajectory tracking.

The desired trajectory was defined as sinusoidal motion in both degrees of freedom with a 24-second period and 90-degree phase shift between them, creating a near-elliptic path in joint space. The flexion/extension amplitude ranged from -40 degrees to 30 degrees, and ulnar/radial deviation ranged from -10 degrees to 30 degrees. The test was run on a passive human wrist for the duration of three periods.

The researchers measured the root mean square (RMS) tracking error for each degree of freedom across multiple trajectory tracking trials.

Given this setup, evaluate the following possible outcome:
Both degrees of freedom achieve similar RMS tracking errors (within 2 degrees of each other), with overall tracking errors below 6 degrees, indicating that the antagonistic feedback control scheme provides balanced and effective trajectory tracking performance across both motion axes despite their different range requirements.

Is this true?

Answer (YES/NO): NO